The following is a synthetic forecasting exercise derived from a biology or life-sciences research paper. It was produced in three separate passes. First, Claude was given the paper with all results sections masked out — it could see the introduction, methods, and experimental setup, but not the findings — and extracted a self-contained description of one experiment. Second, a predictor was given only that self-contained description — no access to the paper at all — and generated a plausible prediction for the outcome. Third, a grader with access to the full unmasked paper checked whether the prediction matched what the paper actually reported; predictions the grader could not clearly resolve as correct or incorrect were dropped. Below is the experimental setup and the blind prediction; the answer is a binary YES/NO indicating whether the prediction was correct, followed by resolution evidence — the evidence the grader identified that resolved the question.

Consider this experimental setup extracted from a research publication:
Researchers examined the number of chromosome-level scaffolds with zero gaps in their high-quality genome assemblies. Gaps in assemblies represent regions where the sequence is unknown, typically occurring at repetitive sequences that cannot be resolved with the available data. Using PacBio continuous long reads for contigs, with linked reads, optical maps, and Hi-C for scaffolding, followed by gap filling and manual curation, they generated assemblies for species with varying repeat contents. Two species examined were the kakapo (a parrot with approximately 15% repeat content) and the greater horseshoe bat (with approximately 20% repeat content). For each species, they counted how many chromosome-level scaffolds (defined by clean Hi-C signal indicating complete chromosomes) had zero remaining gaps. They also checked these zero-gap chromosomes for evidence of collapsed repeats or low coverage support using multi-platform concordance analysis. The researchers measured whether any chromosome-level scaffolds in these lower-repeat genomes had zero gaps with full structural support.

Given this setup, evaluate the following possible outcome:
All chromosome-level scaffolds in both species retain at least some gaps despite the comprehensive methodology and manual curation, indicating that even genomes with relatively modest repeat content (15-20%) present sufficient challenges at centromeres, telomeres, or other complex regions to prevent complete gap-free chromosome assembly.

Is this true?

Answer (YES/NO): NO